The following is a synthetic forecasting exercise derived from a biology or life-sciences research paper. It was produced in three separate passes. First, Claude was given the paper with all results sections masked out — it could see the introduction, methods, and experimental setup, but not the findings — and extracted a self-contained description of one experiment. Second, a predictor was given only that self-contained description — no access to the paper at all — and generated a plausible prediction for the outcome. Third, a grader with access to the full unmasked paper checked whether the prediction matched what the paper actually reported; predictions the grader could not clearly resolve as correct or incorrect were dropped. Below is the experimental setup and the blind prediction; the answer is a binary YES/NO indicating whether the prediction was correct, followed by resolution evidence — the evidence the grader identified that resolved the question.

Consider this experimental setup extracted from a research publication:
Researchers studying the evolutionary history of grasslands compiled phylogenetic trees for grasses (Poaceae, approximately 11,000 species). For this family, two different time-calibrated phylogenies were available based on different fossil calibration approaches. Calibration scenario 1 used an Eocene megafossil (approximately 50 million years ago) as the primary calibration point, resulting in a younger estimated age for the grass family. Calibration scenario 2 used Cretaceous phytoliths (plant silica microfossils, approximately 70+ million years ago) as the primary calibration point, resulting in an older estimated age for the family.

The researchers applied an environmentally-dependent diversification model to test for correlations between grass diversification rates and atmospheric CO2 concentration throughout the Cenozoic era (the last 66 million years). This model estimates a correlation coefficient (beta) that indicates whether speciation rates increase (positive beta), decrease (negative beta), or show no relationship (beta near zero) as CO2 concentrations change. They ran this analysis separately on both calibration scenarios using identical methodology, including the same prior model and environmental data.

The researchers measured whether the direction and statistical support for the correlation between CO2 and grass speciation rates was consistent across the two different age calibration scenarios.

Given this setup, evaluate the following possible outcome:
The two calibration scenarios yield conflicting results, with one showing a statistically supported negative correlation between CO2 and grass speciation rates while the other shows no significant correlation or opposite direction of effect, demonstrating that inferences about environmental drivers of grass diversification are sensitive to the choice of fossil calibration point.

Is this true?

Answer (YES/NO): NO